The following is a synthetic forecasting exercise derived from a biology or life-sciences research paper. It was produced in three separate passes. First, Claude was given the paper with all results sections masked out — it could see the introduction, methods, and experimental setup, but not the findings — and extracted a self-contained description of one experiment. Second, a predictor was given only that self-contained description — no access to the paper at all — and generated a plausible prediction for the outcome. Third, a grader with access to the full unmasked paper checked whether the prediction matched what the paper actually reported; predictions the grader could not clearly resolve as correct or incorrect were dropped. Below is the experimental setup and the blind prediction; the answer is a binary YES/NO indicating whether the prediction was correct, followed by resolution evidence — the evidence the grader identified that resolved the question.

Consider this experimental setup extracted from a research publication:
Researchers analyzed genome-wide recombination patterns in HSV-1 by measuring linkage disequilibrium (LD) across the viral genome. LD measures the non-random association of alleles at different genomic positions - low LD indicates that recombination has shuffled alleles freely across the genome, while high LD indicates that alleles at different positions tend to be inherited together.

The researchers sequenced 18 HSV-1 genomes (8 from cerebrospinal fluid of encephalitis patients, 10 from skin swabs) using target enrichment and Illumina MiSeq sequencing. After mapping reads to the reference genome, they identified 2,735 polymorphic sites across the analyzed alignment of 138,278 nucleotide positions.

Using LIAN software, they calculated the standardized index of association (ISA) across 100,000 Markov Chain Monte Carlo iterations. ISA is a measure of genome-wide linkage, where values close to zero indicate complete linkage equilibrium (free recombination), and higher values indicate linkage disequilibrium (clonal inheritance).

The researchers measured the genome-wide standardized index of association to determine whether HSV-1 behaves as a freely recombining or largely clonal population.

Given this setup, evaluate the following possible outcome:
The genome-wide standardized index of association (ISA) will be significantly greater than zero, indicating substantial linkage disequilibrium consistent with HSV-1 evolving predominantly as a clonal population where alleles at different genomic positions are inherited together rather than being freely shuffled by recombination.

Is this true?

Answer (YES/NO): NO